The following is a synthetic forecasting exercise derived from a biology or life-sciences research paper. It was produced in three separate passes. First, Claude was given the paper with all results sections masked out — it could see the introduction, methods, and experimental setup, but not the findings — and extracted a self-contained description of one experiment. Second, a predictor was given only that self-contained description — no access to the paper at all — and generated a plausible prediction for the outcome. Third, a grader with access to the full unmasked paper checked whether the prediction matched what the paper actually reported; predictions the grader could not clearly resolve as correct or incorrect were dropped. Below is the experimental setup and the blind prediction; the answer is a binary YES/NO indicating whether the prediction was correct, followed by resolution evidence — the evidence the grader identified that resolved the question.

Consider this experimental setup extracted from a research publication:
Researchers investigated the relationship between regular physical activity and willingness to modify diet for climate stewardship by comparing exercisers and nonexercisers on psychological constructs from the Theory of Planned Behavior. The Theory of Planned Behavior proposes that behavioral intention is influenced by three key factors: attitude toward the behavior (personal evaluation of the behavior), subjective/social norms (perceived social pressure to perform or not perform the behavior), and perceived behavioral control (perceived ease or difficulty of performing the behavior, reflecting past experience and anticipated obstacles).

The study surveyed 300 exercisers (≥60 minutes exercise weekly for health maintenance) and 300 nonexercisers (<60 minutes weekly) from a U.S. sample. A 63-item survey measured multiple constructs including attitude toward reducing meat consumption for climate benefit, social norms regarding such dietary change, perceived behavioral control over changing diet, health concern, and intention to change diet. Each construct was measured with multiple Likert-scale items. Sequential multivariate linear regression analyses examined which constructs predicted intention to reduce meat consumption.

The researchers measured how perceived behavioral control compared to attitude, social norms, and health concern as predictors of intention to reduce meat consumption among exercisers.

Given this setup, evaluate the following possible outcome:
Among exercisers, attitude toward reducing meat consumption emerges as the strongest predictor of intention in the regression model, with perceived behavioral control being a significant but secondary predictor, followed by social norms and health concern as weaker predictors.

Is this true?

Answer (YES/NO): NO